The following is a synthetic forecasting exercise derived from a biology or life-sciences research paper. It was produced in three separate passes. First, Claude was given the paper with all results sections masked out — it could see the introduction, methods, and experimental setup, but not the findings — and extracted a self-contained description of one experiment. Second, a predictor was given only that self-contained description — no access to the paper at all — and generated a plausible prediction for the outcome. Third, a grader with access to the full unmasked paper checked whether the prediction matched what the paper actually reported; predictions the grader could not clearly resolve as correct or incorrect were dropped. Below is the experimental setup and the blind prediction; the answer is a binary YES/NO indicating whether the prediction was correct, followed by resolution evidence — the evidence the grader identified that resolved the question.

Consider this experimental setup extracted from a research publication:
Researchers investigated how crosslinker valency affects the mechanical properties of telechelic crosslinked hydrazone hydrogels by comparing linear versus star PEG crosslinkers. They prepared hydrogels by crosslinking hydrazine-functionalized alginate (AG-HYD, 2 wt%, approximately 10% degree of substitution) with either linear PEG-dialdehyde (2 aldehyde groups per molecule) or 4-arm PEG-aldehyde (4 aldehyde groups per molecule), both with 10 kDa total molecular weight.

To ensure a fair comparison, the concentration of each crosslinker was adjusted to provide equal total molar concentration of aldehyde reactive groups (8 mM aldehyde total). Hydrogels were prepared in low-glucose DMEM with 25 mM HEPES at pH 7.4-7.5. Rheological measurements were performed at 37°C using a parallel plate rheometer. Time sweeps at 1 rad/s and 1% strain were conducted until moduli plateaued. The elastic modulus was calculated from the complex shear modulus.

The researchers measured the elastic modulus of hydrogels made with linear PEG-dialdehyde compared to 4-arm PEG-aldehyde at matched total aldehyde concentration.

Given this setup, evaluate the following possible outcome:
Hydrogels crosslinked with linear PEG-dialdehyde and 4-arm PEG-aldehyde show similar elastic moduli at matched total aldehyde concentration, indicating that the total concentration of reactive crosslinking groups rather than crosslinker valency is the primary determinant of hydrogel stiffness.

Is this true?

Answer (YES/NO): NO